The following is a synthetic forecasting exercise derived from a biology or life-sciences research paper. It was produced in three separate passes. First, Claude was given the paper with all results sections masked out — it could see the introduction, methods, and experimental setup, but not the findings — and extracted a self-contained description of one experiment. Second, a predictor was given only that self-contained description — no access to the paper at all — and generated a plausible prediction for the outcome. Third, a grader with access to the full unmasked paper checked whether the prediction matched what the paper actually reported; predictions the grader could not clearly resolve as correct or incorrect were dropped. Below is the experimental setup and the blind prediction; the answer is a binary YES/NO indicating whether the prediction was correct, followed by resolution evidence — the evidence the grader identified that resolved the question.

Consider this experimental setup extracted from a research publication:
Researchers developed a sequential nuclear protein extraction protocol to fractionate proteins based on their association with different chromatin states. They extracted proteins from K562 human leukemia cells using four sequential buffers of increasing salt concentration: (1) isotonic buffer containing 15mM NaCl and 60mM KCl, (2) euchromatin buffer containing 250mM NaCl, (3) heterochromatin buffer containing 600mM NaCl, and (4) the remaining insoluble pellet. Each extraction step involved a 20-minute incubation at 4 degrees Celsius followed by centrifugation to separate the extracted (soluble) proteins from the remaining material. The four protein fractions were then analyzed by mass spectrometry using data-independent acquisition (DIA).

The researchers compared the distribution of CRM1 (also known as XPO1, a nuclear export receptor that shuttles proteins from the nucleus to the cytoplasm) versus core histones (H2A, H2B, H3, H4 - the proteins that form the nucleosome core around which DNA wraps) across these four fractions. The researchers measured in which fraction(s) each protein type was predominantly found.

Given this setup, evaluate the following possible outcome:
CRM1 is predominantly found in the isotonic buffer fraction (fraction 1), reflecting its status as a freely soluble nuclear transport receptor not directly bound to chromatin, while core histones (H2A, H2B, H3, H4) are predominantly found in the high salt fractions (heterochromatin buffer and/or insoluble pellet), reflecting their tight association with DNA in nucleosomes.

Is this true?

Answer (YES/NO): YES